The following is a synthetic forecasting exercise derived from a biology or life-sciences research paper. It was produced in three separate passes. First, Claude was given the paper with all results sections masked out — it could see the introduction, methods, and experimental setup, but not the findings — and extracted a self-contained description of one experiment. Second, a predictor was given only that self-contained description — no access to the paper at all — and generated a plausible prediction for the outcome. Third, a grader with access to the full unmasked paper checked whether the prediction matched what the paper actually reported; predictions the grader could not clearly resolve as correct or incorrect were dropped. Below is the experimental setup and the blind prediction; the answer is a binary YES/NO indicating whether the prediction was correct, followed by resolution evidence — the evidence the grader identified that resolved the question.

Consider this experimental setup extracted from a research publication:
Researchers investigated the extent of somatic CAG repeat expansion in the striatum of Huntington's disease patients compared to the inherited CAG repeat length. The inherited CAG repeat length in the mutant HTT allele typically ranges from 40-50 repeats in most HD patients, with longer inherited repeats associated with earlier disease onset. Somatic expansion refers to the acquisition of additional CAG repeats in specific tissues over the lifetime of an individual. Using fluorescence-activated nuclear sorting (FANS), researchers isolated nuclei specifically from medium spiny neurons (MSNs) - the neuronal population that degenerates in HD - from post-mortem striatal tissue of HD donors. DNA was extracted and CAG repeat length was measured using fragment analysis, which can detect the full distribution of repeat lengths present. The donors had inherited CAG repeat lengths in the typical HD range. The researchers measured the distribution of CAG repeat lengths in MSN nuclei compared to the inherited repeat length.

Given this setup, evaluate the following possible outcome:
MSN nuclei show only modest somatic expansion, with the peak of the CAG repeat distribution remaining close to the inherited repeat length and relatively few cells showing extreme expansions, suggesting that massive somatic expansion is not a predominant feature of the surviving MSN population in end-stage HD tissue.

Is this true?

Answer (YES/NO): NO